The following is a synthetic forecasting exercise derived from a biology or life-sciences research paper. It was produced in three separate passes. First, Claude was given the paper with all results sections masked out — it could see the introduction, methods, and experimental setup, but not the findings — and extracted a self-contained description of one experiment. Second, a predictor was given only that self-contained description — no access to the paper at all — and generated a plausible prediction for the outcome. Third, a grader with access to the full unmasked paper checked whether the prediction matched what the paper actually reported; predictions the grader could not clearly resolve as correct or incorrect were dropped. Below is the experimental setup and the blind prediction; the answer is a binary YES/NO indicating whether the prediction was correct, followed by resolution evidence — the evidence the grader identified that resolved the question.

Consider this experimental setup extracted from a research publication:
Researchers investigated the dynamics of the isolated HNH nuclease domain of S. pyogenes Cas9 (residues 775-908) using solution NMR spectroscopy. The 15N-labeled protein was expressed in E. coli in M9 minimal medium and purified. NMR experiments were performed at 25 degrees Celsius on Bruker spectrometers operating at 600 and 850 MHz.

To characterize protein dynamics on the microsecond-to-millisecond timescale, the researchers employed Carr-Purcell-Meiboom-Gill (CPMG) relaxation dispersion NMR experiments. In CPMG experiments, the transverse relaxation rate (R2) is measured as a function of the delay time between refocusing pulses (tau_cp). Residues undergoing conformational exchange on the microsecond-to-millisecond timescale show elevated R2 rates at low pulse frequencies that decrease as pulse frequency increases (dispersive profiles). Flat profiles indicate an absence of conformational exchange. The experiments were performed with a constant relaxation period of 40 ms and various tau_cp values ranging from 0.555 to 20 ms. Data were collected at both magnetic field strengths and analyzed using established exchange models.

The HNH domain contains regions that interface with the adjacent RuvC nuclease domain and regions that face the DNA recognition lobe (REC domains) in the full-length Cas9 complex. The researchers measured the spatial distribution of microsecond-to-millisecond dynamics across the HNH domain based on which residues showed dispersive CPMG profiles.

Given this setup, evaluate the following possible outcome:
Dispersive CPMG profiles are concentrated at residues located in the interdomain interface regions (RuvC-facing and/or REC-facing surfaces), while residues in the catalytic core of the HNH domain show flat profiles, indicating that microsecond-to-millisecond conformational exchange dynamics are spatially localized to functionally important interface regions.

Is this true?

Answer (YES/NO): NO